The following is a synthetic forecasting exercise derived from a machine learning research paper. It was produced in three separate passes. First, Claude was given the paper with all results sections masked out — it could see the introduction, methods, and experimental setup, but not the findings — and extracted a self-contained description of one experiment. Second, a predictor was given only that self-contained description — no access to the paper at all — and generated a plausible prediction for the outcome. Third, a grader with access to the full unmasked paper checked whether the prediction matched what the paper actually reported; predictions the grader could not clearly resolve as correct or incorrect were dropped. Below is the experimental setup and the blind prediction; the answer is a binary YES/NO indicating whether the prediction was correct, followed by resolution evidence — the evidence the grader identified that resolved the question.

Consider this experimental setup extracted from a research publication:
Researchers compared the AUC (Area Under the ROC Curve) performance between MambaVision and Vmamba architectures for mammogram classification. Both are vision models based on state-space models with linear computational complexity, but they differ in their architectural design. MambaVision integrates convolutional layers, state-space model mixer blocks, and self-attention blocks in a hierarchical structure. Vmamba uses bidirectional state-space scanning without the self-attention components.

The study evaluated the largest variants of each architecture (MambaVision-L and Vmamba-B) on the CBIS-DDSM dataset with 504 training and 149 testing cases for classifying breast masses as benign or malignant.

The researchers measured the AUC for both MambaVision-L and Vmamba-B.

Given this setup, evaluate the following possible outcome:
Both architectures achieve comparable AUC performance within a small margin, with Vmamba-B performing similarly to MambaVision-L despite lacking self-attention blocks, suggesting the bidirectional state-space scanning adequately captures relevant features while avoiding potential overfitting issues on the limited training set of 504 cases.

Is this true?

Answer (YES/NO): NO